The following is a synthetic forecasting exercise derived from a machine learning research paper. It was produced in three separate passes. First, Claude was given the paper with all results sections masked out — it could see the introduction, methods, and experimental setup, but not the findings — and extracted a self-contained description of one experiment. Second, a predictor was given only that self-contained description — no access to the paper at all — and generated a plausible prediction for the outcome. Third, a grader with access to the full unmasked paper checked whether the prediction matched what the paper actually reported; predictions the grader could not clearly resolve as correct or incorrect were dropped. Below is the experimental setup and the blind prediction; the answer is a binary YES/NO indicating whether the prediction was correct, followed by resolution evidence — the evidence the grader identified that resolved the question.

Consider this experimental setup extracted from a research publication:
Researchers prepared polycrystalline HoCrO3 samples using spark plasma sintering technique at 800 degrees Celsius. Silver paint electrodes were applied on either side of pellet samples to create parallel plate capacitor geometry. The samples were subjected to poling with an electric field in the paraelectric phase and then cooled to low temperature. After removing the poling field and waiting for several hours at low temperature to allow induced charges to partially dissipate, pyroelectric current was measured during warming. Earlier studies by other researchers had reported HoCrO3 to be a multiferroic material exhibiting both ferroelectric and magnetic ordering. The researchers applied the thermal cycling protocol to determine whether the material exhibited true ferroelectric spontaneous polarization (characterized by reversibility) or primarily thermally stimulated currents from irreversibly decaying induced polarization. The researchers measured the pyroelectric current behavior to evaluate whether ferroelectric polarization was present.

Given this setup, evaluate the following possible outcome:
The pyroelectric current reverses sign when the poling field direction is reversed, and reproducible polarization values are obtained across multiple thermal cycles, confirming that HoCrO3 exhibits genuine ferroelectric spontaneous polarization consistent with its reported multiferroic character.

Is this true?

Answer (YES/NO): NO